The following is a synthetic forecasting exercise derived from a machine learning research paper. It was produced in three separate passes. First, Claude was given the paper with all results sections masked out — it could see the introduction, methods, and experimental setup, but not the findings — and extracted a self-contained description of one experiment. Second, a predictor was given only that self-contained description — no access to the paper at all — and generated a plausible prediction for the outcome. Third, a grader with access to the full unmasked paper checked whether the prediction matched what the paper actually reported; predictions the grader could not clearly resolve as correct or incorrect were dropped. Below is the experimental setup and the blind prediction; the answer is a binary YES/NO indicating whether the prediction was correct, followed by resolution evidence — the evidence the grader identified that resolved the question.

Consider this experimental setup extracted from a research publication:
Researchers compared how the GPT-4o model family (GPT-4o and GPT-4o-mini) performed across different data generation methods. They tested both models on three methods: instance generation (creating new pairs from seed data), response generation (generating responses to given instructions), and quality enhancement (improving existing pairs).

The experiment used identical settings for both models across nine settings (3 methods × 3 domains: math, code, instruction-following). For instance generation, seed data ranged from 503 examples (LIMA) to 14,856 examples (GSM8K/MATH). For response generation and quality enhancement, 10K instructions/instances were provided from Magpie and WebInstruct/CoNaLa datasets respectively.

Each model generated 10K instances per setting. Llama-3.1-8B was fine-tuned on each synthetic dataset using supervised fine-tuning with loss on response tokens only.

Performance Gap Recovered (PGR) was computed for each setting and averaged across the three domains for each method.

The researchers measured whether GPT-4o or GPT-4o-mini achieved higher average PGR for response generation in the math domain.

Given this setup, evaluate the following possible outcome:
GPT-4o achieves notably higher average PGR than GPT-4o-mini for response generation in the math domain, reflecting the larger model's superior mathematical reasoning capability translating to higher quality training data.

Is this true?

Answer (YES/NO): NO